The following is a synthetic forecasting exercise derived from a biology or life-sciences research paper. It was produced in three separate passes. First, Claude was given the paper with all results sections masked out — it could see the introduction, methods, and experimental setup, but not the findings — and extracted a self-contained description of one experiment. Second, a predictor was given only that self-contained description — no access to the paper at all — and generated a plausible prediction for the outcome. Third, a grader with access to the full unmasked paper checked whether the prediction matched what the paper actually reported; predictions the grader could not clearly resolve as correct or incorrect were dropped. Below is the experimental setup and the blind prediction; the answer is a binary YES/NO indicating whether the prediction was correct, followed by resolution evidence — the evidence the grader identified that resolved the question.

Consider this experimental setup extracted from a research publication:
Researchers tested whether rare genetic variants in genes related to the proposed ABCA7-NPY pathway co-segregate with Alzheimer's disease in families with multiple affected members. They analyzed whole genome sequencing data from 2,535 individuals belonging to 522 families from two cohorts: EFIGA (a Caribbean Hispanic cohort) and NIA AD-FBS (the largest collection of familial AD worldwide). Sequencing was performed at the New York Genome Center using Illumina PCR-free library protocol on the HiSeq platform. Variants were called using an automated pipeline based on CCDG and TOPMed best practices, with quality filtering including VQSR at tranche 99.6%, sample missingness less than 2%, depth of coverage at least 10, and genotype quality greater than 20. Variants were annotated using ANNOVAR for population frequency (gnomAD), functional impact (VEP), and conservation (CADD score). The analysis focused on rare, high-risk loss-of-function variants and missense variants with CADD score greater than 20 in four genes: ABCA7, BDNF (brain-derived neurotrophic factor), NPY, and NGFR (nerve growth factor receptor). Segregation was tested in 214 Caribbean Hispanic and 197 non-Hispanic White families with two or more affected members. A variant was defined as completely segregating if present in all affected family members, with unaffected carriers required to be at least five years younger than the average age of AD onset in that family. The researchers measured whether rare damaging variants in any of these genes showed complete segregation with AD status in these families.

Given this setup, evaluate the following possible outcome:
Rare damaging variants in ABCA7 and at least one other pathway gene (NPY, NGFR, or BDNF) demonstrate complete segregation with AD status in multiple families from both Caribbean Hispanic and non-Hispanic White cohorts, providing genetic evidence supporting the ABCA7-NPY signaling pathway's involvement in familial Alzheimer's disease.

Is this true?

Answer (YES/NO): NO